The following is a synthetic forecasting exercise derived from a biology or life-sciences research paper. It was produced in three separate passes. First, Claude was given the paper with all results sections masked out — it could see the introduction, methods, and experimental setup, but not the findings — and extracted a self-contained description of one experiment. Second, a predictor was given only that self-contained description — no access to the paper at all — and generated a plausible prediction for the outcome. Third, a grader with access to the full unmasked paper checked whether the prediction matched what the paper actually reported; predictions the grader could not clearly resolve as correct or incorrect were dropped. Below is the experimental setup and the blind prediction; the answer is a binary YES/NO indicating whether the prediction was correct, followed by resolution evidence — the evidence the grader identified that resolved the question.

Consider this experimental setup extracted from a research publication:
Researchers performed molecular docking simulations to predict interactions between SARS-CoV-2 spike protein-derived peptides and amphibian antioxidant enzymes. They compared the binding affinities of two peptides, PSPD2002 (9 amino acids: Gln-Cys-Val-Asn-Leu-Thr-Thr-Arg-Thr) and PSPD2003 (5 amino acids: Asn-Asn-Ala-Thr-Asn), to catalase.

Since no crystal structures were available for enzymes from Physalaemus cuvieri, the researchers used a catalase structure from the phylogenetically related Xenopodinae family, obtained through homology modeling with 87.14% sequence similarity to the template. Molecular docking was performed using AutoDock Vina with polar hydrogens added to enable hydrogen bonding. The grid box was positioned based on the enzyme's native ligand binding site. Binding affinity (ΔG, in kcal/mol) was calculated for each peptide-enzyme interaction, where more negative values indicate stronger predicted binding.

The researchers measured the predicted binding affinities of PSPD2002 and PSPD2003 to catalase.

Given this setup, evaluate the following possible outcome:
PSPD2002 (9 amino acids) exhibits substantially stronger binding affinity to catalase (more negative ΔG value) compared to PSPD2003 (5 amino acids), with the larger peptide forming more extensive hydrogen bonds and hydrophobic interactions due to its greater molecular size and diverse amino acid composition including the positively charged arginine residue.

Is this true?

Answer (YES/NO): YES